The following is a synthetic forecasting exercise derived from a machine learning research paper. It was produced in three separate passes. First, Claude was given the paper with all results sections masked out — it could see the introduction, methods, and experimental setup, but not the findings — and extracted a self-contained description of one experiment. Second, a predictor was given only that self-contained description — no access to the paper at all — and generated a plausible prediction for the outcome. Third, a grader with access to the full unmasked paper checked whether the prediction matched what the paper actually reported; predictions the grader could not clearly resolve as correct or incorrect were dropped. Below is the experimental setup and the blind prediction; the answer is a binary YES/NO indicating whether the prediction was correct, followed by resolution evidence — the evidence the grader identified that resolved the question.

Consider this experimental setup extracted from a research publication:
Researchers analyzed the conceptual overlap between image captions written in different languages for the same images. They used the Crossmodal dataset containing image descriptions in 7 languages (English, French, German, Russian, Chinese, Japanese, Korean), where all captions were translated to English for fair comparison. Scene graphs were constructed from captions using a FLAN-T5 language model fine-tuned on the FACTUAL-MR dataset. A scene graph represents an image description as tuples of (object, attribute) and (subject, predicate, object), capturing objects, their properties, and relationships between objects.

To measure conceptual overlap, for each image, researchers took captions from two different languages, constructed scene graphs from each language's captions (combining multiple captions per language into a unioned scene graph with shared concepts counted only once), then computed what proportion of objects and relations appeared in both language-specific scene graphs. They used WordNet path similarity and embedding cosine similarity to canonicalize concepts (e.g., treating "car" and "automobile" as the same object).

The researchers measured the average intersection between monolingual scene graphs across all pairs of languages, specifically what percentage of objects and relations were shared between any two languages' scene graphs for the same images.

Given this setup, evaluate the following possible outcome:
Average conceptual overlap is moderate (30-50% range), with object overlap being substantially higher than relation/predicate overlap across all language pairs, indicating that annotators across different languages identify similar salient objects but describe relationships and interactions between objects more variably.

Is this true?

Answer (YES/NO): NO